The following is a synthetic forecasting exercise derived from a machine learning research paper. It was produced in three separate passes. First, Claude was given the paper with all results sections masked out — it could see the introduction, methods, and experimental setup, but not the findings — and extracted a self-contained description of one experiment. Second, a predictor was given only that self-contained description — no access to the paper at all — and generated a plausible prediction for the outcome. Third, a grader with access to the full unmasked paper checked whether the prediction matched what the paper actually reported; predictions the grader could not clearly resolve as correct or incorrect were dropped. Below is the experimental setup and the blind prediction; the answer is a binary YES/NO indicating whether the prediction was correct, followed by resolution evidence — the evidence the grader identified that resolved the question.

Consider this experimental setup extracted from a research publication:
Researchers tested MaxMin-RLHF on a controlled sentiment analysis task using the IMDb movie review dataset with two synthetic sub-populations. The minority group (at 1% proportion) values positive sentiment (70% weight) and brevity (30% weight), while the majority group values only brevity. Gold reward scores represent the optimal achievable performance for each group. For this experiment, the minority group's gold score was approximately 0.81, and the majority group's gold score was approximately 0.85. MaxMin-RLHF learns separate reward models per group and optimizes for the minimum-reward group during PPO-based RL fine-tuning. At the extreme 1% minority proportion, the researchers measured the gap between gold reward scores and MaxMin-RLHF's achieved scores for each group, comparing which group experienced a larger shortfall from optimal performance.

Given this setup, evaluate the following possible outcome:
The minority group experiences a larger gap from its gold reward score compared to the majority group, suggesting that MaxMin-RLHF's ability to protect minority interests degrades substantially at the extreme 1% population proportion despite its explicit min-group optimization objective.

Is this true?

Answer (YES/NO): NO